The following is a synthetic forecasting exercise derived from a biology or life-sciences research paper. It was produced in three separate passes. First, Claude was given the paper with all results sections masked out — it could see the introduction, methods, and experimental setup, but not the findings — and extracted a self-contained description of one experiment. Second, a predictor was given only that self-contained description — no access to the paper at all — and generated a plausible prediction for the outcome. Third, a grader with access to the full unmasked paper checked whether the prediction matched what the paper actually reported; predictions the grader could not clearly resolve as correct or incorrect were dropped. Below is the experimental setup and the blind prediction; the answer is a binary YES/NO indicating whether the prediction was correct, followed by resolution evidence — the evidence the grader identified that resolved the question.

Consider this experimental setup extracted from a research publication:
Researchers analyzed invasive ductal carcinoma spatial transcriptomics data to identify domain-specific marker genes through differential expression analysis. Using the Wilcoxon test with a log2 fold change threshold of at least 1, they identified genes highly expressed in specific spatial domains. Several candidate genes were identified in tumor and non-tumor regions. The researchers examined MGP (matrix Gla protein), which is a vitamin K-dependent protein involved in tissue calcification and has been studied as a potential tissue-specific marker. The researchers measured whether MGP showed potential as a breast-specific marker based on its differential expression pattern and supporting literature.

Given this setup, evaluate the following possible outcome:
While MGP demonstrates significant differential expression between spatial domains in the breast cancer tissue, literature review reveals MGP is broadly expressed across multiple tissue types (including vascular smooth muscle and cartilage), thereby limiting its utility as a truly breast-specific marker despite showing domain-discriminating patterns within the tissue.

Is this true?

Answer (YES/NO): NO